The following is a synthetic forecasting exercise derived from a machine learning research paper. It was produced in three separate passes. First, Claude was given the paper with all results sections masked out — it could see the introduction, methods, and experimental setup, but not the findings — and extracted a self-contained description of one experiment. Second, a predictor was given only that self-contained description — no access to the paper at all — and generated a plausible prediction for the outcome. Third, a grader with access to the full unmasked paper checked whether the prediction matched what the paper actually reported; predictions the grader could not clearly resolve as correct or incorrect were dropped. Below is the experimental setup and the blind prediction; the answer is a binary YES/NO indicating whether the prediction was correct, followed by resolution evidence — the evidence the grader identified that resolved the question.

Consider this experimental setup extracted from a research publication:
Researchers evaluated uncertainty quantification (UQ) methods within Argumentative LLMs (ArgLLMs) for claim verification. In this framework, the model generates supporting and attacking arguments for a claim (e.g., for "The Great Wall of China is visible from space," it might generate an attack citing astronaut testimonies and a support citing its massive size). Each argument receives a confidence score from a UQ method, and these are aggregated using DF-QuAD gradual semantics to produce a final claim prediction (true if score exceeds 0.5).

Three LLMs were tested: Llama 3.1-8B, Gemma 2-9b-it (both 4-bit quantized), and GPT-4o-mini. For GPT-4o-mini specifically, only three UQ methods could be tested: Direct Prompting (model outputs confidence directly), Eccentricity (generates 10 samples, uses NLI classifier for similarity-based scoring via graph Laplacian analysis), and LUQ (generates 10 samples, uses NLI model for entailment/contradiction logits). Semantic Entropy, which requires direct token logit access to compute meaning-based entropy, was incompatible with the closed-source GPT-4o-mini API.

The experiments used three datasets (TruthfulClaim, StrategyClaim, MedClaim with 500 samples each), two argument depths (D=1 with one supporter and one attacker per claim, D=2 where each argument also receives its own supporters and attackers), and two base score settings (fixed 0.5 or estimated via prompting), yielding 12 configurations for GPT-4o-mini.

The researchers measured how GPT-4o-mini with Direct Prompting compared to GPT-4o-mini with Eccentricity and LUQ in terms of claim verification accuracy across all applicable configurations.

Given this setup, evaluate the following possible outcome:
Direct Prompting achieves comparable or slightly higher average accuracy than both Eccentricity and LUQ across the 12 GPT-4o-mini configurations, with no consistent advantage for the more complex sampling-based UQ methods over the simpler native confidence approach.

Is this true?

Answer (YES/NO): NO